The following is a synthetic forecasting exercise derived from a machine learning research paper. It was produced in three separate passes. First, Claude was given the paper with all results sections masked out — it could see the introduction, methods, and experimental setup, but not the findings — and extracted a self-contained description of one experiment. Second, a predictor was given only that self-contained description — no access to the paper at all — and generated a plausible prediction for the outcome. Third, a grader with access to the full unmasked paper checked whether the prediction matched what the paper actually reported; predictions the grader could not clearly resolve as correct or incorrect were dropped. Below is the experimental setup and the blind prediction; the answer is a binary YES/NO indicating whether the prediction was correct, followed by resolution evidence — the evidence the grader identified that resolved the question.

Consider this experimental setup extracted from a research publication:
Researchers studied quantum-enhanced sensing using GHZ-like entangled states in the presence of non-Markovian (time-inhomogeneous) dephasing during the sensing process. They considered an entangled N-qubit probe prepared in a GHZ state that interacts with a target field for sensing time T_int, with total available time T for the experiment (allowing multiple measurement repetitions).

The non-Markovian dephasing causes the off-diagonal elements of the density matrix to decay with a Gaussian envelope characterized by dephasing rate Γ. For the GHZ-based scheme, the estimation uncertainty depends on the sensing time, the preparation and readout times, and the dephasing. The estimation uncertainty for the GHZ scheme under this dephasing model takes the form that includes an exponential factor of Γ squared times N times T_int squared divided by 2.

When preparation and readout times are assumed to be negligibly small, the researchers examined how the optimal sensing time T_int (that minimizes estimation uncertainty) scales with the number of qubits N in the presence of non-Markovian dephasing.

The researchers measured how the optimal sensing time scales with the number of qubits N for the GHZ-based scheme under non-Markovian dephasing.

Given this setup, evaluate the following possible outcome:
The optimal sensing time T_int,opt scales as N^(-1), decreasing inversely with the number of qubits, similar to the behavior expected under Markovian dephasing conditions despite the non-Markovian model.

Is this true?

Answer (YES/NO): NO